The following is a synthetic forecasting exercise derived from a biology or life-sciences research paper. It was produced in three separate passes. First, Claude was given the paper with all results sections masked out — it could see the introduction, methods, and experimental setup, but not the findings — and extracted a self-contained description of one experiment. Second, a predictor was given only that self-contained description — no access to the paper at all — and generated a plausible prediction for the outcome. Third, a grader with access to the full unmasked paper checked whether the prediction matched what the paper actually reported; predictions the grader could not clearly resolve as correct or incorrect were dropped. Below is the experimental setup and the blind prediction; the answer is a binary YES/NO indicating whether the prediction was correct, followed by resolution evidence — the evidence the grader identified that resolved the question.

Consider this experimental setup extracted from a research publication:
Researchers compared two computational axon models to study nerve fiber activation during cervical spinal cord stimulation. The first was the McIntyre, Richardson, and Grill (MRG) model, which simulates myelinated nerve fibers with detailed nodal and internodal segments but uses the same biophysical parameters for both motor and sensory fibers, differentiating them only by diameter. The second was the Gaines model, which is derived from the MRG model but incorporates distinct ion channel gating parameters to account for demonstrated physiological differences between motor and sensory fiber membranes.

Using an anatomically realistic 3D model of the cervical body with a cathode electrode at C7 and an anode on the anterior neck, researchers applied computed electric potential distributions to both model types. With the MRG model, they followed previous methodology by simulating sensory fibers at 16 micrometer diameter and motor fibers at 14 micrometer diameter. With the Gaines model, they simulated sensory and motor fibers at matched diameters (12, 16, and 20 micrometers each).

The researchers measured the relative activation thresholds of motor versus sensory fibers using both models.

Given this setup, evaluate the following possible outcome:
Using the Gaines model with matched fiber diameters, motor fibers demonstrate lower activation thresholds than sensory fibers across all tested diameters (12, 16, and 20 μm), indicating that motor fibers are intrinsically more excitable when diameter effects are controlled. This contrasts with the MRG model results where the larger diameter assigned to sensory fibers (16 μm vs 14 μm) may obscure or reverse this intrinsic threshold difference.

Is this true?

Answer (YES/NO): NO